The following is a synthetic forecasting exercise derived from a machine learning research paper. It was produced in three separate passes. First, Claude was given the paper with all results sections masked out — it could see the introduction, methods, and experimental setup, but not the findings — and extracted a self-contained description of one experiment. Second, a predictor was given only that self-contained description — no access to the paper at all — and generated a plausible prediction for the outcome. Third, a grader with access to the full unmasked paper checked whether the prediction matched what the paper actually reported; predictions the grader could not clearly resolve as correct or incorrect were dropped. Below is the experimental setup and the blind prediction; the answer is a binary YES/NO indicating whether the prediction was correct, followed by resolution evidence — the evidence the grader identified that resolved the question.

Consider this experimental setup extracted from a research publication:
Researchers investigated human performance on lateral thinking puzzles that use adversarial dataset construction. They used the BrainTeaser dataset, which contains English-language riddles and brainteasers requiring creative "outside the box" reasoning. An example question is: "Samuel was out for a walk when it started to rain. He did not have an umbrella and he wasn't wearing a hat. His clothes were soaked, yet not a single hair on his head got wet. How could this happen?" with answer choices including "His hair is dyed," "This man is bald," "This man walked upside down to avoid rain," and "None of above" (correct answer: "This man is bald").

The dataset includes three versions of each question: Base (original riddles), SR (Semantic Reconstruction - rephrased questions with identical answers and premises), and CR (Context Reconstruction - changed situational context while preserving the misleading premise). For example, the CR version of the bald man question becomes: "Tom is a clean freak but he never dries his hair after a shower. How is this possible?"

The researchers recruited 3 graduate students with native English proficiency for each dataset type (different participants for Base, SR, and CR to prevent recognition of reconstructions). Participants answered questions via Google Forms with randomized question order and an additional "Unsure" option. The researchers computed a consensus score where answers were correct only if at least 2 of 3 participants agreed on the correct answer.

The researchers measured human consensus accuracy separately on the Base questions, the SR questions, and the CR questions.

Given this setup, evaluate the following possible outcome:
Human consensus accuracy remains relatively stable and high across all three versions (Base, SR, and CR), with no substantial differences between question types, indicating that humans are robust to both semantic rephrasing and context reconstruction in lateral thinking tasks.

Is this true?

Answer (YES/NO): NO